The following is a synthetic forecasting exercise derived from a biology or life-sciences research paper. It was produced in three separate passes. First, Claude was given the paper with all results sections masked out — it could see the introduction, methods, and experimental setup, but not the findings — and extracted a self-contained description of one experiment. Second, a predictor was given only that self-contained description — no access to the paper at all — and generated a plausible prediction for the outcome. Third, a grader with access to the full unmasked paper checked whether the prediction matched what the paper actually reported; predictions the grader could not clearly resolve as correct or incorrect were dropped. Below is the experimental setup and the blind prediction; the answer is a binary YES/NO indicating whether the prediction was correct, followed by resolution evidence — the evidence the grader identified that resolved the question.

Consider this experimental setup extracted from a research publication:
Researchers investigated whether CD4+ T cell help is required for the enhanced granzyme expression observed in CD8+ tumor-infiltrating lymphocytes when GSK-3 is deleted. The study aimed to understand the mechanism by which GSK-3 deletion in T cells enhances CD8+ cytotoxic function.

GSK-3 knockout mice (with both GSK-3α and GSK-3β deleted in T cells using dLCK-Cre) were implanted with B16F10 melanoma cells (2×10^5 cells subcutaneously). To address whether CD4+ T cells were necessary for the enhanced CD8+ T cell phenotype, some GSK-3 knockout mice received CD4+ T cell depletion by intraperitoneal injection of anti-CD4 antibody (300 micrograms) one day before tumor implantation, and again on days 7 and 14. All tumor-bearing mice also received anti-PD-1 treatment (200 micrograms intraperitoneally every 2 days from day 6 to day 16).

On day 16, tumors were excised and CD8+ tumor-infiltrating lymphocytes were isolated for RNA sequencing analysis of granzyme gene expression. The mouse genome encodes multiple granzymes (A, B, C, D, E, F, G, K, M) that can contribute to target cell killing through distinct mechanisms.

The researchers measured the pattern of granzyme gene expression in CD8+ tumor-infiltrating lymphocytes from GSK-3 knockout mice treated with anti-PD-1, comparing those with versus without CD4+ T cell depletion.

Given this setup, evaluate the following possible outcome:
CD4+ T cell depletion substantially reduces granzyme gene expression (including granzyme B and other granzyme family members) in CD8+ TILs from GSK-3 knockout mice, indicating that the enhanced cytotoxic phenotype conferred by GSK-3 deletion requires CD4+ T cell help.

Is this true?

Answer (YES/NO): YES